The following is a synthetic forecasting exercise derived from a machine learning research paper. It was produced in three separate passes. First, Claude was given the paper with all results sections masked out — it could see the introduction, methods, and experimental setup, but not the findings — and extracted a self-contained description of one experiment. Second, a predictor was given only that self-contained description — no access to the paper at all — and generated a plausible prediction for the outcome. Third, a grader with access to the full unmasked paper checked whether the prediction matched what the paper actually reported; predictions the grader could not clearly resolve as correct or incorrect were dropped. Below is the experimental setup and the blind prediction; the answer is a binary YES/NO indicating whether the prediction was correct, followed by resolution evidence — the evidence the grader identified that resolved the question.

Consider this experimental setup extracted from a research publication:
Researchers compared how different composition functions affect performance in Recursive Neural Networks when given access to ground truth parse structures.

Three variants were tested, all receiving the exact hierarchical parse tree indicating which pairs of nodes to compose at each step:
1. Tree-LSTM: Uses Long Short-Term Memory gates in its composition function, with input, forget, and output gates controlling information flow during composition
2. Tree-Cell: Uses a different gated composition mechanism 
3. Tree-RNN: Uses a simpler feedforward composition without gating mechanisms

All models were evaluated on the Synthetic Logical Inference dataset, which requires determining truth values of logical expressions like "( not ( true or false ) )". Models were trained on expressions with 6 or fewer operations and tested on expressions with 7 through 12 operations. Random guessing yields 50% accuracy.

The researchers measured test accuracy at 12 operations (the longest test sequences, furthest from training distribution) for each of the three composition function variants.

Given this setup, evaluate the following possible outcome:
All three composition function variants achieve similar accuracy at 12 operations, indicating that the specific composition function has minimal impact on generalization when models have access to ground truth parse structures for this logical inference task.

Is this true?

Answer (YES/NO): NO